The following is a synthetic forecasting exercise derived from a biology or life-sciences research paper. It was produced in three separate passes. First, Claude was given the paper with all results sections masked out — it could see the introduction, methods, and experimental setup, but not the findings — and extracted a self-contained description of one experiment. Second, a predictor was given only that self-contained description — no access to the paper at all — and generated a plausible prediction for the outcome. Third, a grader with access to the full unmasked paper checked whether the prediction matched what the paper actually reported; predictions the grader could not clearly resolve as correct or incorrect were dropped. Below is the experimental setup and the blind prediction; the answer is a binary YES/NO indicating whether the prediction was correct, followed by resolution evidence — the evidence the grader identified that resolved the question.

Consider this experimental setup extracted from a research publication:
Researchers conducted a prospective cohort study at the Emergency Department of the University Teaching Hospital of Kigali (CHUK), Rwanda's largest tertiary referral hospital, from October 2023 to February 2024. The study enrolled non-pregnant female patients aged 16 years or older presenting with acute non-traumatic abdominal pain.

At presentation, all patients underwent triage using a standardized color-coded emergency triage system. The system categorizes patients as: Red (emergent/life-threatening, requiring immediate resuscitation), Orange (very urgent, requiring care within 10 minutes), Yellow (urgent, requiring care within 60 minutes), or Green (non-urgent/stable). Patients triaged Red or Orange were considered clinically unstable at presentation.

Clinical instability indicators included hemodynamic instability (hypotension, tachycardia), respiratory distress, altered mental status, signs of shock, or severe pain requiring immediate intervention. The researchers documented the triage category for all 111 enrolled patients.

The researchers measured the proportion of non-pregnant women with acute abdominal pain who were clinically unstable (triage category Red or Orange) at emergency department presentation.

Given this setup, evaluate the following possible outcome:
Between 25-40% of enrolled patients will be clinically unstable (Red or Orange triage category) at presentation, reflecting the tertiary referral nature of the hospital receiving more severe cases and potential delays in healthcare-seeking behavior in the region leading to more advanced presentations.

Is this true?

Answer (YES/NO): YES